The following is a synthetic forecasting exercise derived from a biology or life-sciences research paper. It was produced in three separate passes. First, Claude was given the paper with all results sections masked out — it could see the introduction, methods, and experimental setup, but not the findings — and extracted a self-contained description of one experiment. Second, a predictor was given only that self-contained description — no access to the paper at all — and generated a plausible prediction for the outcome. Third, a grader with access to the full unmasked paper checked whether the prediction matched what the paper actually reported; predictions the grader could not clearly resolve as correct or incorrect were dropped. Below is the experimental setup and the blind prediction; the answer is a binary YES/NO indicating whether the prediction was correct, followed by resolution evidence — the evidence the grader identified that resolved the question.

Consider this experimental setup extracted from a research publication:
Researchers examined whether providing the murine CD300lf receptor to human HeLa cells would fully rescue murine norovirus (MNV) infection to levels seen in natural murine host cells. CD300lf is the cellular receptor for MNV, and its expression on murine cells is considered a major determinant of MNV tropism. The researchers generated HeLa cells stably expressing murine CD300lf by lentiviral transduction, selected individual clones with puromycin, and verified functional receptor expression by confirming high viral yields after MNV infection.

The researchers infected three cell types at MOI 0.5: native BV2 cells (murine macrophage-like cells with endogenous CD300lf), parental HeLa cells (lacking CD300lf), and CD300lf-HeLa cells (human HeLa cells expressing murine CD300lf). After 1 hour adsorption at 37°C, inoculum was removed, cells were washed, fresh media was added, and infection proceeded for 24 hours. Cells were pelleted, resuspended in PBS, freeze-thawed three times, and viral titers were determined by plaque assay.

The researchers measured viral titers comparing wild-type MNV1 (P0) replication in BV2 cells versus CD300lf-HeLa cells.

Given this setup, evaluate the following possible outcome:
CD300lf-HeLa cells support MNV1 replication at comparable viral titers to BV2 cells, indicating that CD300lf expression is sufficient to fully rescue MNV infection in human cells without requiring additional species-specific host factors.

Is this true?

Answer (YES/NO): NO